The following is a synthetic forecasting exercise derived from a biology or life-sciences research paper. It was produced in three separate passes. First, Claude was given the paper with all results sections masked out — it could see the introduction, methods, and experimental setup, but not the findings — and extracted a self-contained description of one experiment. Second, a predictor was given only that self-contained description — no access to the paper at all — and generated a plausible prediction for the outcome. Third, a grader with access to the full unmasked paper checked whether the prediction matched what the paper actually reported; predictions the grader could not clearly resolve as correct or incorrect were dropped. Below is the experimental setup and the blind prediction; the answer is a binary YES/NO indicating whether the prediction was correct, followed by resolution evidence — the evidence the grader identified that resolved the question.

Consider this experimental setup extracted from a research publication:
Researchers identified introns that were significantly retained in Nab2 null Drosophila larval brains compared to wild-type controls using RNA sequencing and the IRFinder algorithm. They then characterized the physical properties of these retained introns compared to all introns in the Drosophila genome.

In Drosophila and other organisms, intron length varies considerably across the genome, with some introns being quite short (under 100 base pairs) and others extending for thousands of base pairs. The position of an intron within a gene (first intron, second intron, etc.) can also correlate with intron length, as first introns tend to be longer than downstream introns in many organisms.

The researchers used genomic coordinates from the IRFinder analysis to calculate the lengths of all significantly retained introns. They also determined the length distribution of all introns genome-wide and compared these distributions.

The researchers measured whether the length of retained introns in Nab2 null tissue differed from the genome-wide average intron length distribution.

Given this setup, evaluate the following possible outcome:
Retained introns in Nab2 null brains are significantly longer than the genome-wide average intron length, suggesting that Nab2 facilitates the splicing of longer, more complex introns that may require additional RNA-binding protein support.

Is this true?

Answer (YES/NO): YES